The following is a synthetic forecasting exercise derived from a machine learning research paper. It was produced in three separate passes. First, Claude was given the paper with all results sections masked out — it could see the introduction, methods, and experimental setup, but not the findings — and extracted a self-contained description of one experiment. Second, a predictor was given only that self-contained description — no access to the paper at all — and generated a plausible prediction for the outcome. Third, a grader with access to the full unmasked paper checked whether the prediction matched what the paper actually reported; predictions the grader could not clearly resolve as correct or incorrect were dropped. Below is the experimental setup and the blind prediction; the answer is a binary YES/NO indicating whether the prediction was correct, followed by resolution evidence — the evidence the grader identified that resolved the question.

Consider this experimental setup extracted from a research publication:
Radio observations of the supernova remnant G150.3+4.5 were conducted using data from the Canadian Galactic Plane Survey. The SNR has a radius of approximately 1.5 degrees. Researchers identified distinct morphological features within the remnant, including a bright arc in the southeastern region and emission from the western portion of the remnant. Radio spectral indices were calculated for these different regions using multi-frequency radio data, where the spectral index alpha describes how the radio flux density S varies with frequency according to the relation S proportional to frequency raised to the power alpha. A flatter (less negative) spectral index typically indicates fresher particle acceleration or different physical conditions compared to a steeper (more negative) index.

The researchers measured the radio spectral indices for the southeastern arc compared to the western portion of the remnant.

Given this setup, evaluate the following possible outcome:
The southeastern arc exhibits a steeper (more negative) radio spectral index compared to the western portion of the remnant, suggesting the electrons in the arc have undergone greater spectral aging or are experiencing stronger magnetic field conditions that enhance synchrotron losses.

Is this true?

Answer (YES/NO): NO